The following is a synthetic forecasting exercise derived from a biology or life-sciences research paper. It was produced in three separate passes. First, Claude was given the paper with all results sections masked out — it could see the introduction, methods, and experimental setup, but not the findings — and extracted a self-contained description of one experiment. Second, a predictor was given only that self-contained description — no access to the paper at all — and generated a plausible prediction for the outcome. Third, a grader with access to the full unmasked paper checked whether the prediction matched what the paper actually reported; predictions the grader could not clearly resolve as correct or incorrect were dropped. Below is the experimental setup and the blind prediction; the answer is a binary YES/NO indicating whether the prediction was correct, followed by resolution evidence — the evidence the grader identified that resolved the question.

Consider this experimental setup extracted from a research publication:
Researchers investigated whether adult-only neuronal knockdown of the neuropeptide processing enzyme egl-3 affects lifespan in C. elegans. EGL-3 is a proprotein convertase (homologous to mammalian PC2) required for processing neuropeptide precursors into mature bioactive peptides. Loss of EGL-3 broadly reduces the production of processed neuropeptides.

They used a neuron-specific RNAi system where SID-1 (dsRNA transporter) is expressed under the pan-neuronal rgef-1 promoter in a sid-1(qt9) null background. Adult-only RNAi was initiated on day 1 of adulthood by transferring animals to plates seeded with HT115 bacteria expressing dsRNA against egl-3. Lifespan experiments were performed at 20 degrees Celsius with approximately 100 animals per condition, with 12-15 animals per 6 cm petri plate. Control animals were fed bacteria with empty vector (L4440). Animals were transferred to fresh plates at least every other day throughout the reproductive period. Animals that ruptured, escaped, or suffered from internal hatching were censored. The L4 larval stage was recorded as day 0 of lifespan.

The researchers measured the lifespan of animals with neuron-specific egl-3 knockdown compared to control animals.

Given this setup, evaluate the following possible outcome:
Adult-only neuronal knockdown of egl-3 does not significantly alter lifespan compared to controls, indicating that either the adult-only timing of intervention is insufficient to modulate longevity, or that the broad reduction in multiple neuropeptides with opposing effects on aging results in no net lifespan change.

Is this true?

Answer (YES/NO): NO